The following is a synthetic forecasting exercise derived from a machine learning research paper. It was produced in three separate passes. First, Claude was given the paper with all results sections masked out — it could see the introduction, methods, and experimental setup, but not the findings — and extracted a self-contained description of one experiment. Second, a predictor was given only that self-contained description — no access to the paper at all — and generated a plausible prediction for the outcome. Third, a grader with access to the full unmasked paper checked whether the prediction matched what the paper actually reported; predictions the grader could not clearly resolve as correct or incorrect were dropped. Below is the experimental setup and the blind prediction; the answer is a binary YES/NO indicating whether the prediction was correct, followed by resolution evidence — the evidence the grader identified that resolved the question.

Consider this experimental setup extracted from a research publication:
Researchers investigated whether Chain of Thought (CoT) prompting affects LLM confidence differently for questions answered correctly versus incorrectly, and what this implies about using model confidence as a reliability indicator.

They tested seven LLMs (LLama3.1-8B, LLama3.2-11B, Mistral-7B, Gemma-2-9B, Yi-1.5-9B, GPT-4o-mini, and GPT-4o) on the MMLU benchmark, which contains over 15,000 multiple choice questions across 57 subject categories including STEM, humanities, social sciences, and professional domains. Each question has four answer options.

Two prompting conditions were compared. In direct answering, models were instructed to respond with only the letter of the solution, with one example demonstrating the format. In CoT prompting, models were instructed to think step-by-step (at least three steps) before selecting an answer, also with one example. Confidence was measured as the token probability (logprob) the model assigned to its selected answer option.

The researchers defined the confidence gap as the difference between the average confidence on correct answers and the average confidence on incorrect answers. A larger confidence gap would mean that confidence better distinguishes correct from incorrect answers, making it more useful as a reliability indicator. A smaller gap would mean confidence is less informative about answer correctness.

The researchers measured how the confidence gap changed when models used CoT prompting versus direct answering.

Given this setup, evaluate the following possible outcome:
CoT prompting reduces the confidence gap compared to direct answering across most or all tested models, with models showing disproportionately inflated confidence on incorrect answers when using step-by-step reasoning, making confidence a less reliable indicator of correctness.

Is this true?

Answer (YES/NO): YES